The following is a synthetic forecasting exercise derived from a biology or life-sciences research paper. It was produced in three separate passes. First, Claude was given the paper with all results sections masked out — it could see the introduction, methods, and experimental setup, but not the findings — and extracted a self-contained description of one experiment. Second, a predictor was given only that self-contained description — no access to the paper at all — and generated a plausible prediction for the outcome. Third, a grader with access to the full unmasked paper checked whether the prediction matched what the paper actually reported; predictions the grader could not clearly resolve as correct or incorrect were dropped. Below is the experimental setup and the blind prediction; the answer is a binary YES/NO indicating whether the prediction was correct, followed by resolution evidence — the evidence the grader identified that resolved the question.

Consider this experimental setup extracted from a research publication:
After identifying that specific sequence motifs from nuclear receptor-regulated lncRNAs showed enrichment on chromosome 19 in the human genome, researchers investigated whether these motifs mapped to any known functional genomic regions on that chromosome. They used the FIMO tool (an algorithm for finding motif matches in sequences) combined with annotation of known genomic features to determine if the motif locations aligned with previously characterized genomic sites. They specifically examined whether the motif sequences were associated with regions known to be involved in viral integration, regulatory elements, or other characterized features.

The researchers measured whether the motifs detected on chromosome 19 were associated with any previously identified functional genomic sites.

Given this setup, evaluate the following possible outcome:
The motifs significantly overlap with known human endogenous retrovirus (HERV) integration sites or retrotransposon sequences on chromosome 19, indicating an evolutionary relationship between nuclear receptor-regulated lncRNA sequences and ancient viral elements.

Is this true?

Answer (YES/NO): NO